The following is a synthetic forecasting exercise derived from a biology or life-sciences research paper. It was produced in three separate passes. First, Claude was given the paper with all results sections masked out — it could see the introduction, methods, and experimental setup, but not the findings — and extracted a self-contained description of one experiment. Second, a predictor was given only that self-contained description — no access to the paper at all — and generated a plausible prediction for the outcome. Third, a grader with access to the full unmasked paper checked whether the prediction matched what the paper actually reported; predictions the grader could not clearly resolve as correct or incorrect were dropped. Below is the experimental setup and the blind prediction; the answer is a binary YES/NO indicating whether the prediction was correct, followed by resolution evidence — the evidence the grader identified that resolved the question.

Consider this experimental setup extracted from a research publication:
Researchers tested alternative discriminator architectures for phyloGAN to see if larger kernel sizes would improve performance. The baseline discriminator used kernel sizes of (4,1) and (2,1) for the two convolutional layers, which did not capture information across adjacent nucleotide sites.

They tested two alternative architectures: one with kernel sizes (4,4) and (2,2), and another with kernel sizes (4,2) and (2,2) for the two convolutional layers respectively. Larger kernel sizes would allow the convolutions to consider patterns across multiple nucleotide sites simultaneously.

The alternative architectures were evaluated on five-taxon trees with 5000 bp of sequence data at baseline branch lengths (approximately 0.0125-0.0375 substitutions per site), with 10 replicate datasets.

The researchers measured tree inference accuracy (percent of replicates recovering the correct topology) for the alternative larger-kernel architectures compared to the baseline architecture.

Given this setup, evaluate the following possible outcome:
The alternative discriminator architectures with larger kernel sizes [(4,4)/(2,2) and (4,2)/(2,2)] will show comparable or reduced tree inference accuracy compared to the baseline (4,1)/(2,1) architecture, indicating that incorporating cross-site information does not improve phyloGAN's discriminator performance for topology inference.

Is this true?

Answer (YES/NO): YES